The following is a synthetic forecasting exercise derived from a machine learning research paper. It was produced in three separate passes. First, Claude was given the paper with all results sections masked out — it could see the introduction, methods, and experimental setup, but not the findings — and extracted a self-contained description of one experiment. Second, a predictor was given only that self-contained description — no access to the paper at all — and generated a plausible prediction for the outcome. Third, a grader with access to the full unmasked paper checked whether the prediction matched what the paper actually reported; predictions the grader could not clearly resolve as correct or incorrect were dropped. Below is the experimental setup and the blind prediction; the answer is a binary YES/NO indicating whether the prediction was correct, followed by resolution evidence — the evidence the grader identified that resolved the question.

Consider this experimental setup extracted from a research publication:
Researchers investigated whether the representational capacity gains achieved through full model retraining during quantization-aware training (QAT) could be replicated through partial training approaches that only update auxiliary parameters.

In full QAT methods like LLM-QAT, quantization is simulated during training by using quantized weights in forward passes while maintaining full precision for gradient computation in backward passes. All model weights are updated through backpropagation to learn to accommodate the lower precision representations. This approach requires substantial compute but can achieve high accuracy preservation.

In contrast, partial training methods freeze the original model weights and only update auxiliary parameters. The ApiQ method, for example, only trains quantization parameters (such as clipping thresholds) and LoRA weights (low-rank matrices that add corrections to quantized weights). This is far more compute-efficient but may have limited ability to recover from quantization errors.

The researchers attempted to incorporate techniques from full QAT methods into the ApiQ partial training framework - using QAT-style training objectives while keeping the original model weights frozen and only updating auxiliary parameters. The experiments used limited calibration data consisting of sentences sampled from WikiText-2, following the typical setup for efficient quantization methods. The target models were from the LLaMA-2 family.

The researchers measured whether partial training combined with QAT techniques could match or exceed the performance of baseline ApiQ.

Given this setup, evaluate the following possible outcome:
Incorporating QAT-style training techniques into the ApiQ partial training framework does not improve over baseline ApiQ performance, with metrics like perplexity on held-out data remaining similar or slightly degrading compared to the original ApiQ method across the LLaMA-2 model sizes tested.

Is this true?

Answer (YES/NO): YES